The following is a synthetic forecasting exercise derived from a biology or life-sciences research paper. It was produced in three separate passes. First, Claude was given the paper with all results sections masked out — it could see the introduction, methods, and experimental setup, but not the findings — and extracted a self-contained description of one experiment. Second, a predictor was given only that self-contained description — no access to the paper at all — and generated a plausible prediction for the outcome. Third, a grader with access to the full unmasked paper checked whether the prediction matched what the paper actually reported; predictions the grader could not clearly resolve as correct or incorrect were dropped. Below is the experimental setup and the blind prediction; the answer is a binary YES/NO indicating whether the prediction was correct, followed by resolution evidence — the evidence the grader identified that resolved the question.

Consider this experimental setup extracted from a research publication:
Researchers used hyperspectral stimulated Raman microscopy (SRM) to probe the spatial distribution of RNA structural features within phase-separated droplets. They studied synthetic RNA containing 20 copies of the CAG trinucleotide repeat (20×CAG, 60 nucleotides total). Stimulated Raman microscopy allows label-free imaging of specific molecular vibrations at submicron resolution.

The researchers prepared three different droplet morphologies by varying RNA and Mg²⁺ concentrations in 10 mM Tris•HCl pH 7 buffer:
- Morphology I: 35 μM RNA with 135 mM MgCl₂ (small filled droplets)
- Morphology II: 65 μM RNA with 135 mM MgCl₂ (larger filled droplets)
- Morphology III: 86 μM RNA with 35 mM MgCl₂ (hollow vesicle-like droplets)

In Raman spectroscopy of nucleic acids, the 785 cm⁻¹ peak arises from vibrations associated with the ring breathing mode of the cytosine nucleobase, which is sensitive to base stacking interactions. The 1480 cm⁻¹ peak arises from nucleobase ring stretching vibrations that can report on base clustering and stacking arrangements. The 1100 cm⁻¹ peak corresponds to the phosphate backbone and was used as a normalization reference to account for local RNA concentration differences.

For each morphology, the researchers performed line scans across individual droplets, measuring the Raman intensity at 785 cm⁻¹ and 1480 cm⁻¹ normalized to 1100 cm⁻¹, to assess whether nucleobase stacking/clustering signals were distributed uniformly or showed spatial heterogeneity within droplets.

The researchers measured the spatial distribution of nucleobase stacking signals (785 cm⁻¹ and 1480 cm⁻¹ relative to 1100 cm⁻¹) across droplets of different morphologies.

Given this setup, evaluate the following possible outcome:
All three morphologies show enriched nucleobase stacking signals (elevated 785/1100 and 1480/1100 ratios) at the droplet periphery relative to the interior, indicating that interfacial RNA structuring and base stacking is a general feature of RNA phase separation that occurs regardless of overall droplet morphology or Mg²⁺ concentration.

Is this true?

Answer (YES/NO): NO